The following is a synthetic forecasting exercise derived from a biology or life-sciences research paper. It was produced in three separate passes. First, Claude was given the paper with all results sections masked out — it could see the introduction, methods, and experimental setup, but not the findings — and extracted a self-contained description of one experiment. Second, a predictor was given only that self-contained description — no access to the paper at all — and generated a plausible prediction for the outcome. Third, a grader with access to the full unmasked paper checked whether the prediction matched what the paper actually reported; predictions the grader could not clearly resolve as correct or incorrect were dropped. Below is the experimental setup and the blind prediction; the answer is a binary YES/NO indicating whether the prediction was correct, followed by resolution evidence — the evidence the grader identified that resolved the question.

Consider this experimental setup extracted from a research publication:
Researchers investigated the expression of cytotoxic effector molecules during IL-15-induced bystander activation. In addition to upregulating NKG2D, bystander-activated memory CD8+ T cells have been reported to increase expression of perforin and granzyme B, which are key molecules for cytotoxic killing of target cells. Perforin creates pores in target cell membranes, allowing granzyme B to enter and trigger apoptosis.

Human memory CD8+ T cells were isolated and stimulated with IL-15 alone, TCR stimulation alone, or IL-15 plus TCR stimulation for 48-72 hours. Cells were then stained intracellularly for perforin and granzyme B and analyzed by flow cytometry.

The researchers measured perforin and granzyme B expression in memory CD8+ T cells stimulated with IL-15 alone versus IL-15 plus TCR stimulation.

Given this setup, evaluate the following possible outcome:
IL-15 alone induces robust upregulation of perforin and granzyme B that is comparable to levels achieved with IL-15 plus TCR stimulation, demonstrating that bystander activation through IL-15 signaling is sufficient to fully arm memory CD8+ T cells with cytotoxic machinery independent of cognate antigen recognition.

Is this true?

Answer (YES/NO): NO